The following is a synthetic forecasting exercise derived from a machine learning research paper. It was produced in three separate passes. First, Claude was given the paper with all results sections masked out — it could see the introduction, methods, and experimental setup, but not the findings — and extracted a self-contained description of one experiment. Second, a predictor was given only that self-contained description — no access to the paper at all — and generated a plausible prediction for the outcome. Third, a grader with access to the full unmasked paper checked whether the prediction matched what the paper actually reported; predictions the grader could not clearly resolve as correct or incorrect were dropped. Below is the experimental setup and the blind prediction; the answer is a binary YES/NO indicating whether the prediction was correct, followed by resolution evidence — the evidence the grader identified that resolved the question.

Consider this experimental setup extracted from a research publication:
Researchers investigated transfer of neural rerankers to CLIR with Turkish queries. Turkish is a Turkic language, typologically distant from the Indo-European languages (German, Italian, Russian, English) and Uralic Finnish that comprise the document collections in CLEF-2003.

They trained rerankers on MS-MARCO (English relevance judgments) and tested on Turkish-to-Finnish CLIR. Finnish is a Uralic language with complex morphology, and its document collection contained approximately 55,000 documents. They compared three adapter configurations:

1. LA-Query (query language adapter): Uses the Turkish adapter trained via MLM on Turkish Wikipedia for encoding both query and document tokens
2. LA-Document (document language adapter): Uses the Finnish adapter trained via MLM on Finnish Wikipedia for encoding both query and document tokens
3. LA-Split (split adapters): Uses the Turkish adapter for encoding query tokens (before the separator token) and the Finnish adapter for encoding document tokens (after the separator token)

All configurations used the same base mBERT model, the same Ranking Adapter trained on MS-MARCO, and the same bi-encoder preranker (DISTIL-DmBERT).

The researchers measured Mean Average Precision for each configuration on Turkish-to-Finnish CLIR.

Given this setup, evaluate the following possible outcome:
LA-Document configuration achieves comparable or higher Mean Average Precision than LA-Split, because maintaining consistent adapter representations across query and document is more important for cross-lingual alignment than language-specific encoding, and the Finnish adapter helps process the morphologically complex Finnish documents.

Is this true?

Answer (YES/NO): NO